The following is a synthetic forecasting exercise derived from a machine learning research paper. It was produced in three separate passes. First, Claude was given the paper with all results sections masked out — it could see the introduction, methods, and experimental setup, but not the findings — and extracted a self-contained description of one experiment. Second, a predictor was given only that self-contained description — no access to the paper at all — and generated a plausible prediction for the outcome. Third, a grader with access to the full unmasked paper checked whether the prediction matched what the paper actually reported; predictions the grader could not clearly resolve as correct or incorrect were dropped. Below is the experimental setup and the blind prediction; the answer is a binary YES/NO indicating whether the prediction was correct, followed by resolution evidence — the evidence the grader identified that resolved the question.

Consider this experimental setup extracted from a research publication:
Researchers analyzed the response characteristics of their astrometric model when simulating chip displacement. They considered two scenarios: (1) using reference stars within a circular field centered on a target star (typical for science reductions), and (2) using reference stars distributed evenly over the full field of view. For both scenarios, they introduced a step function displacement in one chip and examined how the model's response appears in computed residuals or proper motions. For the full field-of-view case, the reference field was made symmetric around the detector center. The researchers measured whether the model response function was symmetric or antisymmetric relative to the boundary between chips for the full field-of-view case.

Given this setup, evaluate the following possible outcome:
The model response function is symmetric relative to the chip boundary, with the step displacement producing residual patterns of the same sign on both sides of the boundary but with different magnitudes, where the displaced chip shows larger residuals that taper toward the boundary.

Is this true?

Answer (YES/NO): NO